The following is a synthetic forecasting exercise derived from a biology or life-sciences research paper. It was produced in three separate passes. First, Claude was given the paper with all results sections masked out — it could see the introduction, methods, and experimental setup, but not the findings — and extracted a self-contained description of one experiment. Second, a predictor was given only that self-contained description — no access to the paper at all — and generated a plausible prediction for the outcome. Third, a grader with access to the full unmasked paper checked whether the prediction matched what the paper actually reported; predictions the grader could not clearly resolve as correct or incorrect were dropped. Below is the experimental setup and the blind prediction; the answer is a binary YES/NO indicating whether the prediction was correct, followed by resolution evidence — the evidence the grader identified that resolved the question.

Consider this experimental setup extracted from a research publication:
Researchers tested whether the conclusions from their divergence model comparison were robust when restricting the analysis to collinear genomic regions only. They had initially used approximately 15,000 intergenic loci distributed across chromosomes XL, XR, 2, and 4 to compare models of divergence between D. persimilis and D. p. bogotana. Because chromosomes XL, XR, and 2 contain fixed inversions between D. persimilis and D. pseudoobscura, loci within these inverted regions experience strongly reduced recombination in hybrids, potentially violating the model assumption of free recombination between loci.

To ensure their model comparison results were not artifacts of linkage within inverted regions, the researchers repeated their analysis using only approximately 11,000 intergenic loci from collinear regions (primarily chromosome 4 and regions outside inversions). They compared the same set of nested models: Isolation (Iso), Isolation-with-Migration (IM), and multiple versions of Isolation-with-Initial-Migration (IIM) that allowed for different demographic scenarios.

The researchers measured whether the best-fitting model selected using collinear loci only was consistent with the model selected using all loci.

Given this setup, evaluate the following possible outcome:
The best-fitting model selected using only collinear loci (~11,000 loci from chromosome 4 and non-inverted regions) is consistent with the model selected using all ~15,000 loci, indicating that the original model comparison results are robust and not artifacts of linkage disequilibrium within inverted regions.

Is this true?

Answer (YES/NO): YES